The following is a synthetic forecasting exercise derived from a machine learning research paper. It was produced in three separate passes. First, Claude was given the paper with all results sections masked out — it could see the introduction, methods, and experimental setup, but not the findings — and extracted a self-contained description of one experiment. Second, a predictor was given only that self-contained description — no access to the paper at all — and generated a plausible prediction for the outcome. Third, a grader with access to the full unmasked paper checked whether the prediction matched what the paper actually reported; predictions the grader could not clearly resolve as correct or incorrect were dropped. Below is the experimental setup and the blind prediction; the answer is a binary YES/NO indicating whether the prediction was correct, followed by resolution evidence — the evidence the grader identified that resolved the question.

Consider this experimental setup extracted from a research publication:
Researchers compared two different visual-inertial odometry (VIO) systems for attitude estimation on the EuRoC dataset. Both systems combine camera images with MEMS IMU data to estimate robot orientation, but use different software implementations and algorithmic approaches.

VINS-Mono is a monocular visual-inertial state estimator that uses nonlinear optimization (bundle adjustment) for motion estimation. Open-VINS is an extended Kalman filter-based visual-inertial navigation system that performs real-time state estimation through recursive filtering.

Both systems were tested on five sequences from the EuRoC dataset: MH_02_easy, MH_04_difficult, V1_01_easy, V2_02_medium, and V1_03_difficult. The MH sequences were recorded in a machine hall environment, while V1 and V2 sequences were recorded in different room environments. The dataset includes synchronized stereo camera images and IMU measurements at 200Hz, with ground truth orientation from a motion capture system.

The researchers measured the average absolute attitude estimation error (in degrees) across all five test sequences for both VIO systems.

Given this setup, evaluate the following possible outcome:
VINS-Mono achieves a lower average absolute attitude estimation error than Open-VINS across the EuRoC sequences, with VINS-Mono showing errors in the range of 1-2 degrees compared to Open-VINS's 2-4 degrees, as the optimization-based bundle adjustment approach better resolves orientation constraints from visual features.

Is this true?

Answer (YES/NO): NO